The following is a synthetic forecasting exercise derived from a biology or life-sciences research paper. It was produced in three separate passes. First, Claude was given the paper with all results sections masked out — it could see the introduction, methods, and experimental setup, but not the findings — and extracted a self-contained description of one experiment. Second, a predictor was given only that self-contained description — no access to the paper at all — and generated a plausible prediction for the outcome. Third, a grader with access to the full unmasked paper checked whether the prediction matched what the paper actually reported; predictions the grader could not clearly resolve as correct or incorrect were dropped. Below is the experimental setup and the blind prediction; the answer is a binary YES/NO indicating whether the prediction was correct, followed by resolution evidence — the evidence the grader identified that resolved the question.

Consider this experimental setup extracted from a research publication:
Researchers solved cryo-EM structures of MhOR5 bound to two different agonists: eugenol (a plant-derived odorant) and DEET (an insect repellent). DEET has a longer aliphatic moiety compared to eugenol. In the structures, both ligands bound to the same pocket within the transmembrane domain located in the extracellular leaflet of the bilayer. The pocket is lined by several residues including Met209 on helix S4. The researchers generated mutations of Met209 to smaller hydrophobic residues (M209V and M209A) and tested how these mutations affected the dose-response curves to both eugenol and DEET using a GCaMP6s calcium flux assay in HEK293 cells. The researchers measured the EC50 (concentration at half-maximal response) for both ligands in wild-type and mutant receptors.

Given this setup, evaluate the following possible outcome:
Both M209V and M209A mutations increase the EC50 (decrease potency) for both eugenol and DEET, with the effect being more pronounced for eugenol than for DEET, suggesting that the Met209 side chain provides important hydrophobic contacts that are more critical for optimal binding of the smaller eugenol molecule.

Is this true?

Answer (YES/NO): NO